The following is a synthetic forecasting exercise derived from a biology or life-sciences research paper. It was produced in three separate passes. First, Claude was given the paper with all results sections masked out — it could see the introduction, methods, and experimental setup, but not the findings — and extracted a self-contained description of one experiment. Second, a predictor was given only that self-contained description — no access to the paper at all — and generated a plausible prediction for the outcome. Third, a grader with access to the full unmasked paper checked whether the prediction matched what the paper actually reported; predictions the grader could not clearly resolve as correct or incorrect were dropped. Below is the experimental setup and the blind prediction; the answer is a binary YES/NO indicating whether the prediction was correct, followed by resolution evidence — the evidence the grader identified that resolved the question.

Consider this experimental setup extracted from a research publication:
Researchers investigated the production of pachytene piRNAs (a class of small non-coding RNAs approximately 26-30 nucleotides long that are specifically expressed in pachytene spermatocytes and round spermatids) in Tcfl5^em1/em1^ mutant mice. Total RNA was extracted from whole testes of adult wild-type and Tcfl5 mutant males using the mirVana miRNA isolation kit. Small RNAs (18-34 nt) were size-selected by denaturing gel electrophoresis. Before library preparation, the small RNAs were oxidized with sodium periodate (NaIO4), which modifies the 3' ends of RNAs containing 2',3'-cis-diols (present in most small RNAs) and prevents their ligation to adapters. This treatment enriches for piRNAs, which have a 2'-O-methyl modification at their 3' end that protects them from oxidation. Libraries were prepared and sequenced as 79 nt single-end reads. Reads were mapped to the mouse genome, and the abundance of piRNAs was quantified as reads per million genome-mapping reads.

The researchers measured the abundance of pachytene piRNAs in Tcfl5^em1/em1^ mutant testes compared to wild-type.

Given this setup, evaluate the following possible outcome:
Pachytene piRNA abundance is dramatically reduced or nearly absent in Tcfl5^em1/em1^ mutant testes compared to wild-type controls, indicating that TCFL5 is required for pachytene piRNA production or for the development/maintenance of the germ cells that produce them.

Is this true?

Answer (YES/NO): NO